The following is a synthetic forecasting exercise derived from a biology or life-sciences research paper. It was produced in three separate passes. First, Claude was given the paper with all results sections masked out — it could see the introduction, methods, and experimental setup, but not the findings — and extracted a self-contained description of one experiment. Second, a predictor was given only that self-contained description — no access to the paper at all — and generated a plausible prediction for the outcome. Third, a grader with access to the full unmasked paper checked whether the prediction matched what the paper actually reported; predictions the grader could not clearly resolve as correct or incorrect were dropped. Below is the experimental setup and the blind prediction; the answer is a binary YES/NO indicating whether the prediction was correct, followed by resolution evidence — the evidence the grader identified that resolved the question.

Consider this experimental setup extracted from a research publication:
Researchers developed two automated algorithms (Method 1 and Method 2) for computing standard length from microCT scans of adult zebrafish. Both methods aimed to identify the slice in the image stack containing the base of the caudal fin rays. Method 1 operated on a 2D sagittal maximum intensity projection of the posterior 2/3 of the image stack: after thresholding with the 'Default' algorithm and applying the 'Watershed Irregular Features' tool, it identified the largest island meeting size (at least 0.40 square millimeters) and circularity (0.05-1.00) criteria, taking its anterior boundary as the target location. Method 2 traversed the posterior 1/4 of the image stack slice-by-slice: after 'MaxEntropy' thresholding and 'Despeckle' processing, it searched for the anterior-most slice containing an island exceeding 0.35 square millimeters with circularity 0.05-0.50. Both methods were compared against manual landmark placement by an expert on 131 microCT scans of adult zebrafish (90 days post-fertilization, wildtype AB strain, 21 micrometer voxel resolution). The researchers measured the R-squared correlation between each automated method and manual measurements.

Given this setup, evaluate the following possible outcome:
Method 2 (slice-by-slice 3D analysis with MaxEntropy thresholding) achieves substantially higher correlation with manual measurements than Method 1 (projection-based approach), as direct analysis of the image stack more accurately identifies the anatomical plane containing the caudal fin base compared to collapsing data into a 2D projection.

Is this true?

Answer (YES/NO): NO